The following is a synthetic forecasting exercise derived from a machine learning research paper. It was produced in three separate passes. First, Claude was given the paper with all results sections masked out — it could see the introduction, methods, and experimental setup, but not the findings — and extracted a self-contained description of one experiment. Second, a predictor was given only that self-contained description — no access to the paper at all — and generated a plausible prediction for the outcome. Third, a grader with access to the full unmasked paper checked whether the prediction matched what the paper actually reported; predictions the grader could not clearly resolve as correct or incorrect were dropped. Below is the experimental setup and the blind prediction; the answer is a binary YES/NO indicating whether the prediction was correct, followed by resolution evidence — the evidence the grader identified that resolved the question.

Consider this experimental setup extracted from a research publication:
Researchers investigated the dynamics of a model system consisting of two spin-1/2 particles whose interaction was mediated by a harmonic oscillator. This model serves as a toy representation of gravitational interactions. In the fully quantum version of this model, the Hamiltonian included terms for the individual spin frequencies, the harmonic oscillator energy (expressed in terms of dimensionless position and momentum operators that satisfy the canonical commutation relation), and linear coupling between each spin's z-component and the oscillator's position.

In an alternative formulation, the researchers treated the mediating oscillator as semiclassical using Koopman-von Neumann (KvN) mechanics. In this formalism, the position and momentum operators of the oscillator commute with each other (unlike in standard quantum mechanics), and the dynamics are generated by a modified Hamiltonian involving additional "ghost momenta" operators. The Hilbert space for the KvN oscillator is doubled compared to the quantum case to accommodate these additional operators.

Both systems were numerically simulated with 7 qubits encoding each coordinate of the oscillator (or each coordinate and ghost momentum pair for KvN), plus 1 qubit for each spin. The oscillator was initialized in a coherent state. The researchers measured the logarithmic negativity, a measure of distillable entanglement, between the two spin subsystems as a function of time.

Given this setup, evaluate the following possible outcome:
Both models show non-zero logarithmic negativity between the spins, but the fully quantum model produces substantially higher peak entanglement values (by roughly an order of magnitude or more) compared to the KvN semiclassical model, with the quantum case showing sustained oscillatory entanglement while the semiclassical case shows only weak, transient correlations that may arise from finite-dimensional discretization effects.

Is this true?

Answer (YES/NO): NO